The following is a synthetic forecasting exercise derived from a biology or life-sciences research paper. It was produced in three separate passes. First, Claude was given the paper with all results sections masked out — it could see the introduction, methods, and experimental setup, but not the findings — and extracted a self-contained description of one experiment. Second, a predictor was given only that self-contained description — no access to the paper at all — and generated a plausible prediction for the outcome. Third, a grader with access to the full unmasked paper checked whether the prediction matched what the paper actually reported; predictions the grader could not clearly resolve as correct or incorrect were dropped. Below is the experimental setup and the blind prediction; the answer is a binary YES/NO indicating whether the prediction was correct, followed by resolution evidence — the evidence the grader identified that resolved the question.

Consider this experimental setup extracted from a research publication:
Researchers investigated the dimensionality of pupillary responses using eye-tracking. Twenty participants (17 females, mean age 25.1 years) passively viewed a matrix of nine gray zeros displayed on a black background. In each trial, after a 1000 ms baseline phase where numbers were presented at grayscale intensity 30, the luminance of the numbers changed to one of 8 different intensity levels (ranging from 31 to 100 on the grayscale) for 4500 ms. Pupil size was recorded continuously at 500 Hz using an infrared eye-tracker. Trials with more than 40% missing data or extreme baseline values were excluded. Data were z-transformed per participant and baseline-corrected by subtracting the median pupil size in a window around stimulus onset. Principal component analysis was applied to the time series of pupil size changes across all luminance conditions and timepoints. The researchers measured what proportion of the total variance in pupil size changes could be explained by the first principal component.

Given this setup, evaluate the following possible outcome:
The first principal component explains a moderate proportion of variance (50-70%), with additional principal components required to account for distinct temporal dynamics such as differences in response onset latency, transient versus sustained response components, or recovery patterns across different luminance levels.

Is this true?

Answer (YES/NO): NO